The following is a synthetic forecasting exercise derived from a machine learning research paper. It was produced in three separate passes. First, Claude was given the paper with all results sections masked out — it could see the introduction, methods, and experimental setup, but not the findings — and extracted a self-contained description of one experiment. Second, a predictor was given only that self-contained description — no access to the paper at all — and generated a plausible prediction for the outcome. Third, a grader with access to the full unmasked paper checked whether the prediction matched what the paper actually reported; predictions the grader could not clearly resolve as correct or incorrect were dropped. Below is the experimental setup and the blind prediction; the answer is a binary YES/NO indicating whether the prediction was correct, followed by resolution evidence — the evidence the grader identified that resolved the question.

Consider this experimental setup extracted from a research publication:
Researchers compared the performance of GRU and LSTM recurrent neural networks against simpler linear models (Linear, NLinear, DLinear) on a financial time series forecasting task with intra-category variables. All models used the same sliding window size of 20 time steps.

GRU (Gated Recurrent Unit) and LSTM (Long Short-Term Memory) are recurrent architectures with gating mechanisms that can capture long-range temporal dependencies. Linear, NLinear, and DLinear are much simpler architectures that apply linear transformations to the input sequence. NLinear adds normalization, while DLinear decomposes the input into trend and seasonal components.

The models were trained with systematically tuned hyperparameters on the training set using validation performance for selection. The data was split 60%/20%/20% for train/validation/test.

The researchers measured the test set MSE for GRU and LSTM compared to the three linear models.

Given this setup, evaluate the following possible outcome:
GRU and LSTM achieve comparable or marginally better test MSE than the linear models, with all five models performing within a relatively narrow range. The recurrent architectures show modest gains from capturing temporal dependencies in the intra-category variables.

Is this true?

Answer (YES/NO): NO